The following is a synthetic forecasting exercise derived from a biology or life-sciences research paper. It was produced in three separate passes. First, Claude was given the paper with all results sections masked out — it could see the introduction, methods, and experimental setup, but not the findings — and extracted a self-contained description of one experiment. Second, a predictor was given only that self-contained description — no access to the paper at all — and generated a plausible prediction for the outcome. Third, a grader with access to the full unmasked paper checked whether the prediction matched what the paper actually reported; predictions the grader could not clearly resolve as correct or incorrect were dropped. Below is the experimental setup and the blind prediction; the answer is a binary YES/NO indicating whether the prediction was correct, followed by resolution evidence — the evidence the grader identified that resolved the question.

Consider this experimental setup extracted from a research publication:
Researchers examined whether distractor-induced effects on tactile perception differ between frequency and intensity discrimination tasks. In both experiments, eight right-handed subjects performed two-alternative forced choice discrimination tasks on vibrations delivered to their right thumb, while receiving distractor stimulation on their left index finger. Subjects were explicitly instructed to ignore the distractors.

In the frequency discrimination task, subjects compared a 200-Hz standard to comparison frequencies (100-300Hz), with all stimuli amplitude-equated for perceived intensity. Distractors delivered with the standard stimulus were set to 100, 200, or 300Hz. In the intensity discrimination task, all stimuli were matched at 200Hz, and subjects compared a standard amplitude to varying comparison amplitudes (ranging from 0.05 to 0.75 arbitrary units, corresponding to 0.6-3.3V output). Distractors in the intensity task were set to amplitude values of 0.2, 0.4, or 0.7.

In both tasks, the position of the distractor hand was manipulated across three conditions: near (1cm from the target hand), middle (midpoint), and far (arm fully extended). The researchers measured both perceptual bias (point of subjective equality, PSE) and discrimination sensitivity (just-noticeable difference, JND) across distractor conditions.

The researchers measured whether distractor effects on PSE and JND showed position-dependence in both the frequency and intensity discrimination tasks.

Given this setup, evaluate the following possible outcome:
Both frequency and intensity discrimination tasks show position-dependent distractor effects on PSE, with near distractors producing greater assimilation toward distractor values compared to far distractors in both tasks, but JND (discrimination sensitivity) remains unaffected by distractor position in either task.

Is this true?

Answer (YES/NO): NO